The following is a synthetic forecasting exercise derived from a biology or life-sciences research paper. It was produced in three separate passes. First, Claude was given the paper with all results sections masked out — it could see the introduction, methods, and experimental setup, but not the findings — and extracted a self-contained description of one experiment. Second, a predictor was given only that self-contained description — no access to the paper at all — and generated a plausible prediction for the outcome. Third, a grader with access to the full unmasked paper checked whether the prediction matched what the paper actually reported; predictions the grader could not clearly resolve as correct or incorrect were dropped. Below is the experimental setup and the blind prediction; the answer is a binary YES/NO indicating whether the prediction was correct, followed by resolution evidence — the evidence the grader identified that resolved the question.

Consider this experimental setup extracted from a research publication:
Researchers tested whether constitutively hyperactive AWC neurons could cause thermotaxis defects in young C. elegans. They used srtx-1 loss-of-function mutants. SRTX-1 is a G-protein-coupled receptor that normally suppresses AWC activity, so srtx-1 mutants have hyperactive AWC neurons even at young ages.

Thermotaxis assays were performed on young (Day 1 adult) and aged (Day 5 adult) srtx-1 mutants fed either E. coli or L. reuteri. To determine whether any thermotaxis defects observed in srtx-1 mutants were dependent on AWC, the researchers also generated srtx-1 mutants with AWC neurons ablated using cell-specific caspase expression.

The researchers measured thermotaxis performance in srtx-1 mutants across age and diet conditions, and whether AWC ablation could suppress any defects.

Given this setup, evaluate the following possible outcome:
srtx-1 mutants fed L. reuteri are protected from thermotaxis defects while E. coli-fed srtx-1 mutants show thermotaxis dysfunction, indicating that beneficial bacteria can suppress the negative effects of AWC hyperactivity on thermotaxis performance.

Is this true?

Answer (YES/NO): NO